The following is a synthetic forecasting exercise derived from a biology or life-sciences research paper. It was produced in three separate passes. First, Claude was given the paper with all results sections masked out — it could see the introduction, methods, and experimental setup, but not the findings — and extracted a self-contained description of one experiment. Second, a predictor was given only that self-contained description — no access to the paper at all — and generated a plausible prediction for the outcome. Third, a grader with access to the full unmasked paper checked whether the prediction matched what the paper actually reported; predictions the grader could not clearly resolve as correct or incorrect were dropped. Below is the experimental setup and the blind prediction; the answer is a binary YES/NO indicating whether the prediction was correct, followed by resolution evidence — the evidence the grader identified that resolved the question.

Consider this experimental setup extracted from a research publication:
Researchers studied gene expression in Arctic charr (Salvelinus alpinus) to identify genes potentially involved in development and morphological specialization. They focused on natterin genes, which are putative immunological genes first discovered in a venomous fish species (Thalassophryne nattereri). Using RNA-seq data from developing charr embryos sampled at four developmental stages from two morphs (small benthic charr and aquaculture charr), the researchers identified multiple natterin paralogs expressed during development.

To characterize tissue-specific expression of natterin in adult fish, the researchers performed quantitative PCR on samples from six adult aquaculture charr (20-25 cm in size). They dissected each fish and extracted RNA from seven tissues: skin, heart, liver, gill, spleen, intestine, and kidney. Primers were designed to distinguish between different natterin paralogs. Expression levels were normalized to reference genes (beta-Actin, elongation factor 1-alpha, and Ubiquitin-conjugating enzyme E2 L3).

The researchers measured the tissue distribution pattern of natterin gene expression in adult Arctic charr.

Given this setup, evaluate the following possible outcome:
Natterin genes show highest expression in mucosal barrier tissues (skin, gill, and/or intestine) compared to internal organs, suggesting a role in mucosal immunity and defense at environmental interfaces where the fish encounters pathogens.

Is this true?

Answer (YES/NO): NO